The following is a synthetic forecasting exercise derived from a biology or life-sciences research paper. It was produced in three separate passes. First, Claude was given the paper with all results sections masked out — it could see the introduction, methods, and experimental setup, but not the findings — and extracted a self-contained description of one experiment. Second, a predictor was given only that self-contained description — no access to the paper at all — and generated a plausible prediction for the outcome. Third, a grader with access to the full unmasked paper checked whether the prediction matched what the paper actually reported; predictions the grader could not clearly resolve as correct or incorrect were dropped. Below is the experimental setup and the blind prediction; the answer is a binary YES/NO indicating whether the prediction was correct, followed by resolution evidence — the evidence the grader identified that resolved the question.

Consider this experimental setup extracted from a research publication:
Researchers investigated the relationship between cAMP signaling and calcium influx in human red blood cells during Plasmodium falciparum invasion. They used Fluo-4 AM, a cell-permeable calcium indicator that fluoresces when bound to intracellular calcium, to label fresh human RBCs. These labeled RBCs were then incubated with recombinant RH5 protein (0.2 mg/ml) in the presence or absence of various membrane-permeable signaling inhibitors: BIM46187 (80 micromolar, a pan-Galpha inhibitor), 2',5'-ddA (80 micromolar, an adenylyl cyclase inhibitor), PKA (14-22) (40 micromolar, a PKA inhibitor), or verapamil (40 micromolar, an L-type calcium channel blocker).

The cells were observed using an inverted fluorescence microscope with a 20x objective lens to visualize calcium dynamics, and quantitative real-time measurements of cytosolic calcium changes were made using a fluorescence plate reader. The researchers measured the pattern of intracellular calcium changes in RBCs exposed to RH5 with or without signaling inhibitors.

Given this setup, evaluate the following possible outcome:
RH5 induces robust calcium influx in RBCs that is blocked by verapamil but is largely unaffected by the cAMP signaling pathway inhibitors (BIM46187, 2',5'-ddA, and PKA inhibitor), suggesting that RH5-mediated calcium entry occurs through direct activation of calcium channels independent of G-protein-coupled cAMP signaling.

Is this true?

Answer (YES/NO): NO